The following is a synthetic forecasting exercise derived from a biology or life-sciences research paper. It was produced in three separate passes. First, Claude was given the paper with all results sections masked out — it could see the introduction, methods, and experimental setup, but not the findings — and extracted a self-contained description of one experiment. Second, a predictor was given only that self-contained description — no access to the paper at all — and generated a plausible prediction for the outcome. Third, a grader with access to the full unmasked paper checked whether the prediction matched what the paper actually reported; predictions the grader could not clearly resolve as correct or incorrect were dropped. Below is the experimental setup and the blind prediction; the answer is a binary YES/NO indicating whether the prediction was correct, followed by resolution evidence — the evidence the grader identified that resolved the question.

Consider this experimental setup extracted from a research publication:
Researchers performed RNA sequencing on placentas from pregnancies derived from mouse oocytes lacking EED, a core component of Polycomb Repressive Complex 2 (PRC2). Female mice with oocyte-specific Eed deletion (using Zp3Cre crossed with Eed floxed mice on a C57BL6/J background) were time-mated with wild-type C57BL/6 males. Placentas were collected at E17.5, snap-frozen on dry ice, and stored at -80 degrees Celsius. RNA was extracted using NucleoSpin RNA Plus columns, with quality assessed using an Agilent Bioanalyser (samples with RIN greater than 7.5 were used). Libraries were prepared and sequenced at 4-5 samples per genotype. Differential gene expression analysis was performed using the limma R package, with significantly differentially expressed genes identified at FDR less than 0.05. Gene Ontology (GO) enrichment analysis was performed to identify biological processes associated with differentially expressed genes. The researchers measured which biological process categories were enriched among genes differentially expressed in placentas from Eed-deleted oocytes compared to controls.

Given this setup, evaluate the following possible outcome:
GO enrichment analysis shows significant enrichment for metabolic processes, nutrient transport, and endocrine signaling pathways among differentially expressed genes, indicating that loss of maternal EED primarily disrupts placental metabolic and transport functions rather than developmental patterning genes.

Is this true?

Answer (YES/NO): NO